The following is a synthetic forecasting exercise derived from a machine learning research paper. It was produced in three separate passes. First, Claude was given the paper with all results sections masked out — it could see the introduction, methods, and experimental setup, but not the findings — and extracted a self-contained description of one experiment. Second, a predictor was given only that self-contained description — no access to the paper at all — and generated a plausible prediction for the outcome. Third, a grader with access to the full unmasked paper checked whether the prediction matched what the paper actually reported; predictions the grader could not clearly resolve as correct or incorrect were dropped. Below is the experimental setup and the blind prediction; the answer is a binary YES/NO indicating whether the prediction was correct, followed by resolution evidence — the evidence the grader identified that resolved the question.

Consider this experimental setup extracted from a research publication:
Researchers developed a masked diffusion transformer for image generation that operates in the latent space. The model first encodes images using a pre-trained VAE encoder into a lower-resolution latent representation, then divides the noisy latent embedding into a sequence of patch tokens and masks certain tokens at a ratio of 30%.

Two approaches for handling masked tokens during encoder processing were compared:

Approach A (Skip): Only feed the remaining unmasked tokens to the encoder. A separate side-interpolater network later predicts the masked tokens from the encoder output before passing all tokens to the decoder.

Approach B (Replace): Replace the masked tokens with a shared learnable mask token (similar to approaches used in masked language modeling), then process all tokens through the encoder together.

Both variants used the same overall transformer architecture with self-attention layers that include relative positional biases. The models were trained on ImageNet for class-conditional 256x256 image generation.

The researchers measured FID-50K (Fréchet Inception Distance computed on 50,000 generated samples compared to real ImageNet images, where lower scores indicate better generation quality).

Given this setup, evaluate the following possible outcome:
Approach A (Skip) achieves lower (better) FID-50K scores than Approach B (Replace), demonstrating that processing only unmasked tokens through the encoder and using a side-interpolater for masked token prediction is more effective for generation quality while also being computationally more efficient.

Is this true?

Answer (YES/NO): YES